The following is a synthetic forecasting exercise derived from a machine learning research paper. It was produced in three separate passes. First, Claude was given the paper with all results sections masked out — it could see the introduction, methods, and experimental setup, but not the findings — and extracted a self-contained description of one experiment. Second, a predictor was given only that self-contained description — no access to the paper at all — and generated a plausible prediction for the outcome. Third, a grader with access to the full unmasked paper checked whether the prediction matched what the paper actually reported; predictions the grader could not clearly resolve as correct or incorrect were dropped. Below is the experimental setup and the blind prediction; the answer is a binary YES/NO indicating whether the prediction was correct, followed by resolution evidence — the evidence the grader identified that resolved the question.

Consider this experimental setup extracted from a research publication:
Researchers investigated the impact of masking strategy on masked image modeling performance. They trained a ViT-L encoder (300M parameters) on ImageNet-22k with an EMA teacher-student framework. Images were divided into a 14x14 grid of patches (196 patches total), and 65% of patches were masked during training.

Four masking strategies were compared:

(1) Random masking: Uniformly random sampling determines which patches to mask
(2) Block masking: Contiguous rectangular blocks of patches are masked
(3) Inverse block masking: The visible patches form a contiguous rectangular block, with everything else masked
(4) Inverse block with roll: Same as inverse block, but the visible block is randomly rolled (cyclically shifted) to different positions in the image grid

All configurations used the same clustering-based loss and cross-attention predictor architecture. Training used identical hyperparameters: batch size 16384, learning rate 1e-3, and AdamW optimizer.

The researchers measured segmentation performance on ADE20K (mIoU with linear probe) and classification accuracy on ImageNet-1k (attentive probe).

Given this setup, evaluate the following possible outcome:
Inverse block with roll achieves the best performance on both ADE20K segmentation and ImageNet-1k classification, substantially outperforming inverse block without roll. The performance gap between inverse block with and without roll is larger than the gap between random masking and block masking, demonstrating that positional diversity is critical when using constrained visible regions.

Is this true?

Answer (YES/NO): NO